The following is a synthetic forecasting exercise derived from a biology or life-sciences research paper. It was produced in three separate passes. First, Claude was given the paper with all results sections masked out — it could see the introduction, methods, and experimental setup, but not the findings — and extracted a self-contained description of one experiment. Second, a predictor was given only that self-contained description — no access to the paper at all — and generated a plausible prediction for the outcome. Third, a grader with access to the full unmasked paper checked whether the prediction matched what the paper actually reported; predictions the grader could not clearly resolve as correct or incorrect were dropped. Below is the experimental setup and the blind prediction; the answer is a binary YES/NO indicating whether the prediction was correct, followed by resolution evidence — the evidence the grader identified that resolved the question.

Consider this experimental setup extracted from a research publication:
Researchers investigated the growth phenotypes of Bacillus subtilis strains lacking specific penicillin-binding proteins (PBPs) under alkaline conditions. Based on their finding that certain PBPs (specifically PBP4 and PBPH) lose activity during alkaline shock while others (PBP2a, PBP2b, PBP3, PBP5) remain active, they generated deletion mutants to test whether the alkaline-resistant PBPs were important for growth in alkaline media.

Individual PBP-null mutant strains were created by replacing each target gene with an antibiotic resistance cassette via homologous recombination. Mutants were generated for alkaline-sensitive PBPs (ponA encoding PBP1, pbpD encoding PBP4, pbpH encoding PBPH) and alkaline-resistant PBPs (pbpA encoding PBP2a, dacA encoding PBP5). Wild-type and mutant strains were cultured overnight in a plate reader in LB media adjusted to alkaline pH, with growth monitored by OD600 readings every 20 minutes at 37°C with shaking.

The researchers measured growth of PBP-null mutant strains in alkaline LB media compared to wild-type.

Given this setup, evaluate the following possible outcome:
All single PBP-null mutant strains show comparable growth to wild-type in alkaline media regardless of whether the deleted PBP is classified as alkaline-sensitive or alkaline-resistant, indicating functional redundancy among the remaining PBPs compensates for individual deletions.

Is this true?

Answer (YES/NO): NO